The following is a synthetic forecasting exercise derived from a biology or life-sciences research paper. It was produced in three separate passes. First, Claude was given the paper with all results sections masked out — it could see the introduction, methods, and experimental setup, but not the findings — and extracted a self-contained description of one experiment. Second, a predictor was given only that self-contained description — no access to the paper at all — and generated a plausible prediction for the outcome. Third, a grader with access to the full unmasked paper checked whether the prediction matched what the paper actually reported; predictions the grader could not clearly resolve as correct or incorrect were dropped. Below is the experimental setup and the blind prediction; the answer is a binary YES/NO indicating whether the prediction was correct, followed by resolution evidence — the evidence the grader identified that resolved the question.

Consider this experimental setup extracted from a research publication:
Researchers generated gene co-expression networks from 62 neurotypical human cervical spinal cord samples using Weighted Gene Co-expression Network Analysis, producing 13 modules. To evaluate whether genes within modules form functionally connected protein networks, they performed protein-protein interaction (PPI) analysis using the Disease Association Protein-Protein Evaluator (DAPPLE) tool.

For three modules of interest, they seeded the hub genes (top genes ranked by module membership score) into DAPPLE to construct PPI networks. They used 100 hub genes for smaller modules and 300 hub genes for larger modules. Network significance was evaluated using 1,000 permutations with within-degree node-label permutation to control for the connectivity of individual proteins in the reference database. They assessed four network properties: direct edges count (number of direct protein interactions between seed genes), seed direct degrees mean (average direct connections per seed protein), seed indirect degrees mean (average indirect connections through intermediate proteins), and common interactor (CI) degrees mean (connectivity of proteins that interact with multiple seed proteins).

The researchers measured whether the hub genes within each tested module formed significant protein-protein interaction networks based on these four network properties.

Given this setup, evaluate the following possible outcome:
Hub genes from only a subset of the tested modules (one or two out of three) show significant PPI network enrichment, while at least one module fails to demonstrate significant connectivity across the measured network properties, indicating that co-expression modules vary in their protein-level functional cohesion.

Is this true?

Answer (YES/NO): NO